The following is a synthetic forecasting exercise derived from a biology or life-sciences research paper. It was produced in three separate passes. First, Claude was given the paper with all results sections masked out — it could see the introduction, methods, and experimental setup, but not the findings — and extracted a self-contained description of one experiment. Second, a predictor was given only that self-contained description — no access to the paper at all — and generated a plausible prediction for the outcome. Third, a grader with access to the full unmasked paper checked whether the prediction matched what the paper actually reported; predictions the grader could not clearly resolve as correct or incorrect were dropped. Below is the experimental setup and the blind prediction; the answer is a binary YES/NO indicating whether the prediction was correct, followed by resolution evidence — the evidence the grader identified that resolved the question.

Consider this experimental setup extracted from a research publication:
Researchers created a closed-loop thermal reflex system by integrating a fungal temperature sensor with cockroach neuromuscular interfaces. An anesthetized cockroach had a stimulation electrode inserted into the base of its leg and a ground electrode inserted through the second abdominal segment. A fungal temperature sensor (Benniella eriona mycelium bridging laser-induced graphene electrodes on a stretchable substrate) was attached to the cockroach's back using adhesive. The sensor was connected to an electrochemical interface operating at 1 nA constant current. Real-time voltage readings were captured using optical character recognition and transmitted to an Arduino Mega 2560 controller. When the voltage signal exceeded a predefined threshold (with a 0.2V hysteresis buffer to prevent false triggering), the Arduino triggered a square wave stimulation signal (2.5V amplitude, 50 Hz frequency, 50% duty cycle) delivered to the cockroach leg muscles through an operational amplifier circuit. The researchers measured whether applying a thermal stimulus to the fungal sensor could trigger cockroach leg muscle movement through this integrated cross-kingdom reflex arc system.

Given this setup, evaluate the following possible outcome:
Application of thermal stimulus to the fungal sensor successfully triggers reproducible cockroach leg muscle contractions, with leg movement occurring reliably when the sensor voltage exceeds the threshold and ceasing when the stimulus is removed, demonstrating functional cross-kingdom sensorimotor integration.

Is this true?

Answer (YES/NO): YES